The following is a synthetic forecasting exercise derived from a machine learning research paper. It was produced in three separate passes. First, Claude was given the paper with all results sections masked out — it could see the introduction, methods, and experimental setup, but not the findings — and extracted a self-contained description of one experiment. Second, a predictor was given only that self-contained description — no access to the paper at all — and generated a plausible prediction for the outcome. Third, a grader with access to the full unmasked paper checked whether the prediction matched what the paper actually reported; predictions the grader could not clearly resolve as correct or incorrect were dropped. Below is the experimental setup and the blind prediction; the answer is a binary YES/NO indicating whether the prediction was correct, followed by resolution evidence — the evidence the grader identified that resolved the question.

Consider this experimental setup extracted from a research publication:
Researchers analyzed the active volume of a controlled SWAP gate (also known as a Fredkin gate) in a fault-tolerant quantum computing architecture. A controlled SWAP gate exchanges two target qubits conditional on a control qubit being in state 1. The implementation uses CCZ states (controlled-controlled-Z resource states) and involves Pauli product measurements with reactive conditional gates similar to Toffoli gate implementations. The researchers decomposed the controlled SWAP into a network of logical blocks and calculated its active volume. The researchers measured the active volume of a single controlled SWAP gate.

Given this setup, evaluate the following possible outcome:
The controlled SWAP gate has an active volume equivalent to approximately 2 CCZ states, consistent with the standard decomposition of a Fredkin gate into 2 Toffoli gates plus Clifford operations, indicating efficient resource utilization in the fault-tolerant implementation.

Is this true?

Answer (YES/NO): NO